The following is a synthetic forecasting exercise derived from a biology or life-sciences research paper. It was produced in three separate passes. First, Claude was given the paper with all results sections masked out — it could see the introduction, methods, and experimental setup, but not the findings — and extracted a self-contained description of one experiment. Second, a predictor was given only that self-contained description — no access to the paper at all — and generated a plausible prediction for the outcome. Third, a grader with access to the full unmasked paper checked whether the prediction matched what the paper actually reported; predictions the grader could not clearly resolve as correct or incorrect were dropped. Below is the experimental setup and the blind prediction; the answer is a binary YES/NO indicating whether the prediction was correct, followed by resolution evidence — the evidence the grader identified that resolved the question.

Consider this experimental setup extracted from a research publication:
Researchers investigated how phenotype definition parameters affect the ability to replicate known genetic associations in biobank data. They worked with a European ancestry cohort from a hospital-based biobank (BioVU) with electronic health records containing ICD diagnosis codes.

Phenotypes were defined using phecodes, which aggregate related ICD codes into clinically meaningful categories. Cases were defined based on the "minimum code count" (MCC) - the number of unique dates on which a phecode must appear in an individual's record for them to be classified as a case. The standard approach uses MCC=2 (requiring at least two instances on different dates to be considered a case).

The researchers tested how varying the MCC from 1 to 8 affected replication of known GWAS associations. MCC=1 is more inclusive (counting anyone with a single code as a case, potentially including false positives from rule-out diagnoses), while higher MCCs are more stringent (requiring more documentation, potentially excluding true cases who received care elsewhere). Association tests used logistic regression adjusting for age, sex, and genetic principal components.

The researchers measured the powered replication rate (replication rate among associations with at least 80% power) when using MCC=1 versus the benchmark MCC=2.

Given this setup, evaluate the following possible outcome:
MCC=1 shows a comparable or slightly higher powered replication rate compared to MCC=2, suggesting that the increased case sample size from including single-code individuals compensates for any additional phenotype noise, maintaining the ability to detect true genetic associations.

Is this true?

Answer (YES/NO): NO